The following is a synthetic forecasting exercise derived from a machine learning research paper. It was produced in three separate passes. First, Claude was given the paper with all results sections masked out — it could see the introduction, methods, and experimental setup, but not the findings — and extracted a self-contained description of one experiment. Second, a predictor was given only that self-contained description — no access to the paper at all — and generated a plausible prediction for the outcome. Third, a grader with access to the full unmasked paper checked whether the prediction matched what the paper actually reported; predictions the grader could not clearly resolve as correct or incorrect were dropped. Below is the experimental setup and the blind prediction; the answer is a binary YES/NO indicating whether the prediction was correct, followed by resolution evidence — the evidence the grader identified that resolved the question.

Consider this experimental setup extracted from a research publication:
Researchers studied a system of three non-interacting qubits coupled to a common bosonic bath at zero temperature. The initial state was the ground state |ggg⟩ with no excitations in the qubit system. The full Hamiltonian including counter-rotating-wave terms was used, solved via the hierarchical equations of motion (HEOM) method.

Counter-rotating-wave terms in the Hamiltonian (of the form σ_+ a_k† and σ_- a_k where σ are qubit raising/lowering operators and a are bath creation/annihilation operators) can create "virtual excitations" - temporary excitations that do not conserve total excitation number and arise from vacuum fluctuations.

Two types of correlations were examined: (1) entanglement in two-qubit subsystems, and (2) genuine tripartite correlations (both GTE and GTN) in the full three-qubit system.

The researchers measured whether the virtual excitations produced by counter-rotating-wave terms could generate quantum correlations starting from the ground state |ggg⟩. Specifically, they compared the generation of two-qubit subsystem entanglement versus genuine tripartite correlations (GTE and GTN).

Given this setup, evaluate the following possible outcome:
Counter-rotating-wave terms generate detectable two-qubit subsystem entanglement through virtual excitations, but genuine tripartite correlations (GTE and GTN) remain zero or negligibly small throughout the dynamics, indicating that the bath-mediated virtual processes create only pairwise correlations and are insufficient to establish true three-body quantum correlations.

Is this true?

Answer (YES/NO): YES